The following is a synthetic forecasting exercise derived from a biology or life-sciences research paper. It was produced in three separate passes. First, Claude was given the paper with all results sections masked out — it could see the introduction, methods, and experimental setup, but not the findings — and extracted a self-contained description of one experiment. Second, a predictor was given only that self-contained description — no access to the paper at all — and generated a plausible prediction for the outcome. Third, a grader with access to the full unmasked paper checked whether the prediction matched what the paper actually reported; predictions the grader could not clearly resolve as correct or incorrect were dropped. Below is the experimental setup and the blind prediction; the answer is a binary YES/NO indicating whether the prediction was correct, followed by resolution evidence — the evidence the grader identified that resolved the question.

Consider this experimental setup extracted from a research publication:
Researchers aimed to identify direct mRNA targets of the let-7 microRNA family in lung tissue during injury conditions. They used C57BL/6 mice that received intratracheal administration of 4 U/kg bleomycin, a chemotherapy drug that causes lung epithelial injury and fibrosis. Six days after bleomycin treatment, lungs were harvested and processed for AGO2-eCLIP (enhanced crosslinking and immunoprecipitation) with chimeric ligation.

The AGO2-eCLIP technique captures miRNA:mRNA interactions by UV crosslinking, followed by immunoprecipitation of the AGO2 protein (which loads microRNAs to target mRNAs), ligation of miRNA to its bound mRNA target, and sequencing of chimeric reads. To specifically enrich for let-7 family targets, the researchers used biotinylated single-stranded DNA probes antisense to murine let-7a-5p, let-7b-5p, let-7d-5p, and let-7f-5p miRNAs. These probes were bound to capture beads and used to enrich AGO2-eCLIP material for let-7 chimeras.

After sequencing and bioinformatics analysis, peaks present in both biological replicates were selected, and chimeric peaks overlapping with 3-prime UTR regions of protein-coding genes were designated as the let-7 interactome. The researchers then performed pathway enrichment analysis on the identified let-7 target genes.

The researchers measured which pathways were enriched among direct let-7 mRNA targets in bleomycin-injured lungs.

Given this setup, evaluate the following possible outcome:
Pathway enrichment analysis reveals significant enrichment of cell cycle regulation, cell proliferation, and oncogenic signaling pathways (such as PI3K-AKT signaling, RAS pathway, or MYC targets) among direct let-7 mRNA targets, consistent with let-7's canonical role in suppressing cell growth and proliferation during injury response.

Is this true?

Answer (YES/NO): YES